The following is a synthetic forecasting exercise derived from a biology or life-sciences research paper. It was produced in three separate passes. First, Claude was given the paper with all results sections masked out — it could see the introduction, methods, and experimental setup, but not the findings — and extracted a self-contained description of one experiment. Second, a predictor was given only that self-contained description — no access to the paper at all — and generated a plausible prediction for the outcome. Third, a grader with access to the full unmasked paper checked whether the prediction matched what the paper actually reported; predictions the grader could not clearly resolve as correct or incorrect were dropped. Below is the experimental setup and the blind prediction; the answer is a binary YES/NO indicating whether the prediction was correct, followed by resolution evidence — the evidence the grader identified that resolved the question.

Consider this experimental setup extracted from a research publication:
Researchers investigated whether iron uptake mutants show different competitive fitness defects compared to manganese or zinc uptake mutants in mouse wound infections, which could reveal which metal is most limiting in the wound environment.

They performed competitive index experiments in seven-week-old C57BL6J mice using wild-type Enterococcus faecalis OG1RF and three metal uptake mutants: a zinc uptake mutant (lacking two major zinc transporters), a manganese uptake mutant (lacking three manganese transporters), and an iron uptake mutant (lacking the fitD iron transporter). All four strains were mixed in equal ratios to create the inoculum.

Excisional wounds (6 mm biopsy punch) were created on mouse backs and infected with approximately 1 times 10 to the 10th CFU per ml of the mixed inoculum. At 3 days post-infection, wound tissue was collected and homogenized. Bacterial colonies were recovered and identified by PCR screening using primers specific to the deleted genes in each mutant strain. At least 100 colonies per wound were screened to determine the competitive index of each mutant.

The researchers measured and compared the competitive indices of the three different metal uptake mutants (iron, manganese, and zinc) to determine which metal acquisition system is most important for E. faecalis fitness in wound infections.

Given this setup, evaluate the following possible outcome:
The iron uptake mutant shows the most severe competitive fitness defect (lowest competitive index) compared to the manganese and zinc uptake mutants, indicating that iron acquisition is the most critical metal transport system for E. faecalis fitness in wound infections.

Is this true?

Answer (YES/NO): NO